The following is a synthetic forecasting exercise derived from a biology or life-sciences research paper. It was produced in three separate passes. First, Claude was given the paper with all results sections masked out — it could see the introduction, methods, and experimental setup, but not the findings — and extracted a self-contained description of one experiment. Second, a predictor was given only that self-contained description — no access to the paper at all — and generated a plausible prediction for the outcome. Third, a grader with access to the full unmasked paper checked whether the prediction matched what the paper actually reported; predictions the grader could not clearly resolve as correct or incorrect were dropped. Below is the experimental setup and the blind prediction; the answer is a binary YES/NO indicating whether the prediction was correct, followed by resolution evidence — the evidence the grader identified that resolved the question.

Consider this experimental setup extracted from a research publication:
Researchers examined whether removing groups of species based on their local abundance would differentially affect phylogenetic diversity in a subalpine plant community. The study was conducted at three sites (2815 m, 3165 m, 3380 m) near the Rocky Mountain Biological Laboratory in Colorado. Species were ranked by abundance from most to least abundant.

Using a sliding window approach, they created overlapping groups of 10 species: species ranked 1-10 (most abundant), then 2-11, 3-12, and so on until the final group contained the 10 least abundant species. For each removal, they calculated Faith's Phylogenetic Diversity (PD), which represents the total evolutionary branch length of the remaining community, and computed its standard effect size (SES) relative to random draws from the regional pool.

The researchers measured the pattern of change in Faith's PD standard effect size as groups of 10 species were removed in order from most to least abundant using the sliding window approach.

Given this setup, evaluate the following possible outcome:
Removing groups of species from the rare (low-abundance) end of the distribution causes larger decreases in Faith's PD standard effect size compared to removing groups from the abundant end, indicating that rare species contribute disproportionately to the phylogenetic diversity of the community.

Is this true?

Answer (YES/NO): NO